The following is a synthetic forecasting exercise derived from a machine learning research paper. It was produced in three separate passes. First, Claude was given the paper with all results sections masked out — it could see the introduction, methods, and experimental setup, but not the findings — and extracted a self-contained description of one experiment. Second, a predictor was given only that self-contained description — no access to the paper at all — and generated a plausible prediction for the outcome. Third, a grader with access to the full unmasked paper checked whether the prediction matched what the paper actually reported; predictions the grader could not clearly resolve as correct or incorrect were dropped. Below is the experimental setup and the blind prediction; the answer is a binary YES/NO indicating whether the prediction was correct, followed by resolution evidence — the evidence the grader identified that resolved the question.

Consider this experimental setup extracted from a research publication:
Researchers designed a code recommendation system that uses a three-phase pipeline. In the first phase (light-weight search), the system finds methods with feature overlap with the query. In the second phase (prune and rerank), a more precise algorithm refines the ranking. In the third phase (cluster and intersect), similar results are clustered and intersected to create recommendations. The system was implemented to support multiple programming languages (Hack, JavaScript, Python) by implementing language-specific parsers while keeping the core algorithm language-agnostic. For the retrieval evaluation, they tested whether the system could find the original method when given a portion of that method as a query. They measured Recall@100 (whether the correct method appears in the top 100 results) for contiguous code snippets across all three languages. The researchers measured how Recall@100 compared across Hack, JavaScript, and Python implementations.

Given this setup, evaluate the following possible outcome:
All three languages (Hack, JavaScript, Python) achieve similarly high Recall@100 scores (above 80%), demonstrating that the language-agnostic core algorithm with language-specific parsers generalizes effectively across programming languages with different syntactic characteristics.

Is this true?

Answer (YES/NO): YES